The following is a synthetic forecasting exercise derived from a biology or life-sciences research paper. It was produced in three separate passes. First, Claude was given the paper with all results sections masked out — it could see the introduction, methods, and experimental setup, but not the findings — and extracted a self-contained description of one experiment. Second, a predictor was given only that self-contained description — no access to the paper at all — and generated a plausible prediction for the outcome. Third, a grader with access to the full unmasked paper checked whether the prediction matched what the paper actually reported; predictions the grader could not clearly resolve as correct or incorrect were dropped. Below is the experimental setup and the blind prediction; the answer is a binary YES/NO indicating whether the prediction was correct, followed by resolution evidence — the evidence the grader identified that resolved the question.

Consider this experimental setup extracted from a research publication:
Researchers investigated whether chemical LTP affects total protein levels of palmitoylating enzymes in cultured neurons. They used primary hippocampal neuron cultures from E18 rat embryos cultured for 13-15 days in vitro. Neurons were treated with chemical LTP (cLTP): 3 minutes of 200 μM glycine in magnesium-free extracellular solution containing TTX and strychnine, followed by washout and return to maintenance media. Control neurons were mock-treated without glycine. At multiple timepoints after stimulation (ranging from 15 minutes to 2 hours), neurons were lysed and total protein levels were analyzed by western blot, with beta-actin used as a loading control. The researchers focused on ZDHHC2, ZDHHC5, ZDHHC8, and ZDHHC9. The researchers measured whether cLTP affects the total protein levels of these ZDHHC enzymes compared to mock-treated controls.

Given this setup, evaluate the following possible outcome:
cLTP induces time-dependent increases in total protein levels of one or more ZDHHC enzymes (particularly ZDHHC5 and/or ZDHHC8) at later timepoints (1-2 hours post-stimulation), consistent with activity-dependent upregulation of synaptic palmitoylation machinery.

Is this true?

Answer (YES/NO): NO